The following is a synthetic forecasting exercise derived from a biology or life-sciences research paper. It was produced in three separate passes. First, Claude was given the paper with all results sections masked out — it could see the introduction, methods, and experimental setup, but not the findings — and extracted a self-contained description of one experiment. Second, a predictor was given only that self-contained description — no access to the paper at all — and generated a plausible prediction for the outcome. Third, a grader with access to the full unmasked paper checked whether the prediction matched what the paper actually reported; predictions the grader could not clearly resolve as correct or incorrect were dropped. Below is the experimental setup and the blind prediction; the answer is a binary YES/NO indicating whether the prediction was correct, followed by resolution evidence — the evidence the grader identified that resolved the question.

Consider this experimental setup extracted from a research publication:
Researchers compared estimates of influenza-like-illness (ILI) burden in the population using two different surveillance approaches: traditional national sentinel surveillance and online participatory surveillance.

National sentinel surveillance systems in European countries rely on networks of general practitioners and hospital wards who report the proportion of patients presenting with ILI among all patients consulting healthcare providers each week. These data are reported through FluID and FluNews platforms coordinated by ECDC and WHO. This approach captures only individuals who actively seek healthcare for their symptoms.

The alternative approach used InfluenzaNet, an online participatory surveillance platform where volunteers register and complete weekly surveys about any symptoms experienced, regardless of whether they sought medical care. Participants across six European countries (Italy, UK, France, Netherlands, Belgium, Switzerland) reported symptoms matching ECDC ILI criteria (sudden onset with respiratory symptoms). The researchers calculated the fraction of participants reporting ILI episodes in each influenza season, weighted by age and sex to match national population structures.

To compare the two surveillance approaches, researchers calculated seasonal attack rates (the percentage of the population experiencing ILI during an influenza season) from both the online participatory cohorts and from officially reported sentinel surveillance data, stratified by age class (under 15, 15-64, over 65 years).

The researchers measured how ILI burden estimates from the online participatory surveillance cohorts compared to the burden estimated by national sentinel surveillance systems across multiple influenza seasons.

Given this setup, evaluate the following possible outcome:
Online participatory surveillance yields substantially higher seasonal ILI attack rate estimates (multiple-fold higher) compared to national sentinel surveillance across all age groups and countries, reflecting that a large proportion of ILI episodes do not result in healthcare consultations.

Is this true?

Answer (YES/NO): NO